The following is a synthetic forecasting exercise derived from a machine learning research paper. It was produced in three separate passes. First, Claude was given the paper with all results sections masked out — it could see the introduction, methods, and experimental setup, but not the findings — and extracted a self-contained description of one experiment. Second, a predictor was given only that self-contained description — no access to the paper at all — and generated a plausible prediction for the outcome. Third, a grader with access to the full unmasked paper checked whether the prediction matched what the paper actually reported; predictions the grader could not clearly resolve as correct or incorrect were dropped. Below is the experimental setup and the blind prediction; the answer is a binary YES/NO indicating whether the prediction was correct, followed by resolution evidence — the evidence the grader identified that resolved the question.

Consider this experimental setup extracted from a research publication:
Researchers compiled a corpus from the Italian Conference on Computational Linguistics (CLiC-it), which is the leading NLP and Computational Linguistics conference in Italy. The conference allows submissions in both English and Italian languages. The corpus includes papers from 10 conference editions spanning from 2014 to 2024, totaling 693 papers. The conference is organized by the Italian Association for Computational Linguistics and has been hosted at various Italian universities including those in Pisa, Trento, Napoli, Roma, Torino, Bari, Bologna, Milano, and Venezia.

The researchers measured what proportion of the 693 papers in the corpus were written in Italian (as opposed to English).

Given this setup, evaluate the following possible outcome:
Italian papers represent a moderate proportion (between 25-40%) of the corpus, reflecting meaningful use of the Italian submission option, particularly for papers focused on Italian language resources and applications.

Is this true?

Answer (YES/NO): NO